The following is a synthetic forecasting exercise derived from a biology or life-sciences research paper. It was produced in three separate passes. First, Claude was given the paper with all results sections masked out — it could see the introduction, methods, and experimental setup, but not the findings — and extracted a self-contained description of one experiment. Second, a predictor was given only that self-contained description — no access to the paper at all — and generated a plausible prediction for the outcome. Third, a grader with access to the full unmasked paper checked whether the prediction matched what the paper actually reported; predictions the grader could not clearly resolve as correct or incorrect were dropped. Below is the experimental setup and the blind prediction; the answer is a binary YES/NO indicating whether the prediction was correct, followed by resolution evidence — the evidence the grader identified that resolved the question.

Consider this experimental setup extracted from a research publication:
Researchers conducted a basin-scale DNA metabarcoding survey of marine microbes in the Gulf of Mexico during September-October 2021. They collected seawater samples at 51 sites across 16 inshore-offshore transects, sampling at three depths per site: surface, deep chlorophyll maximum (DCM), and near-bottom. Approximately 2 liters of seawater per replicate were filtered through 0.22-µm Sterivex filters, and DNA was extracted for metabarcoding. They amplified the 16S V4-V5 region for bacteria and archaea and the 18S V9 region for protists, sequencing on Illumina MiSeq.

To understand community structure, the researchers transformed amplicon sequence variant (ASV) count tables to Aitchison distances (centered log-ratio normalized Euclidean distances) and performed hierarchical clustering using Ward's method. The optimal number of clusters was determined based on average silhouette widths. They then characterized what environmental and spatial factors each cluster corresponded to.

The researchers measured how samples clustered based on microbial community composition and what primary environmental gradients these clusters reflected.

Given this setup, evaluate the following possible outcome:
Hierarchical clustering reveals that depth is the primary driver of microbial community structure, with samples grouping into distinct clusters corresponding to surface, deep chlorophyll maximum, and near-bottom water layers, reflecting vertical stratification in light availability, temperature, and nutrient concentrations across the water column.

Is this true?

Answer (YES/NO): NO